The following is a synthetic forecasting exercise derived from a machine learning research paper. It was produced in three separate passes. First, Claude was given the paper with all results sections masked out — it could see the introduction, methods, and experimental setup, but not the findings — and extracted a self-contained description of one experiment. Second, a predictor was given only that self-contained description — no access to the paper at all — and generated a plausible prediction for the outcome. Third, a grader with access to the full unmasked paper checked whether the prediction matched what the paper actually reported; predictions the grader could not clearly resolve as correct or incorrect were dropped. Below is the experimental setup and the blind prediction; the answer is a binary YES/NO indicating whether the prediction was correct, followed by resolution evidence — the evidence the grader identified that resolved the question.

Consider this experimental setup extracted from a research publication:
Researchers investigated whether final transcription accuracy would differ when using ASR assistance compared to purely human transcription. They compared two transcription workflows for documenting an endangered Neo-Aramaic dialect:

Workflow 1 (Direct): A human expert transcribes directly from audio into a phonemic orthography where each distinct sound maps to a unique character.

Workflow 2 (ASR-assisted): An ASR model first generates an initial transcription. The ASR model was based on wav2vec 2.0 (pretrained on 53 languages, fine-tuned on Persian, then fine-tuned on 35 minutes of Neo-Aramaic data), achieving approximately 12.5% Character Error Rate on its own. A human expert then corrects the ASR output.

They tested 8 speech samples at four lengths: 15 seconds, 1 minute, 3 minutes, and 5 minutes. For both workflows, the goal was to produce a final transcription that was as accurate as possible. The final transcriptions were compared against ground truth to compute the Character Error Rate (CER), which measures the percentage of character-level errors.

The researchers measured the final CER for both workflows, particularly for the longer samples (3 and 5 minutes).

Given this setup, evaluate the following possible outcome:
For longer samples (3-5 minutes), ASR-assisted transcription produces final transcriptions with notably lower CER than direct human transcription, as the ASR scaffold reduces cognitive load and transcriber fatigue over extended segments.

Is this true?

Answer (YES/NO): NO